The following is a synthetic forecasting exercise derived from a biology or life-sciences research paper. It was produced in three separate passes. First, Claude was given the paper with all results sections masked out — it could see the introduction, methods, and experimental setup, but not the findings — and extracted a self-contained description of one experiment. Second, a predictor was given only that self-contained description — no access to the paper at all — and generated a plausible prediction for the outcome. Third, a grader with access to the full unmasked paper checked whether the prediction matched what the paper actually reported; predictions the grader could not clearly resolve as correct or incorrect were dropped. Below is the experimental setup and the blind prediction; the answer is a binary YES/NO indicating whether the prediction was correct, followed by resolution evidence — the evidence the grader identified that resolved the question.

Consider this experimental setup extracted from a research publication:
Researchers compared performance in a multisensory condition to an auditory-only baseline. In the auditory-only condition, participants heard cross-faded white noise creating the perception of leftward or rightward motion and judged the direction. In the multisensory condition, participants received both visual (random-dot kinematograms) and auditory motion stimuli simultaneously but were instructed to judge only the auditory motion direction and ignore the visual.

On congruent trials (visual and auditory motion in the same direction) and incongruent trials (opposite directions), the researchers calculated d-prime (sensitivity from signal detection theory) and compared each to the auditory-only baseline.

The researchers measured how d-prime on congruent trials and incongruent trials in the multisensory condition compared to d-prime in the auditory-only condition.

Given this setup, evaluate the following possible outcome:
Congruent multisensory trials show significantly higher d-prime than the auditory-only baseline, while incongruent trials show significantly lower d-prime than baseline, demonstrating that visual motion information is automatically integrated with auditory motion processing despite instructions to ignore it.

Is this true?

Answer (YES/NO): YES